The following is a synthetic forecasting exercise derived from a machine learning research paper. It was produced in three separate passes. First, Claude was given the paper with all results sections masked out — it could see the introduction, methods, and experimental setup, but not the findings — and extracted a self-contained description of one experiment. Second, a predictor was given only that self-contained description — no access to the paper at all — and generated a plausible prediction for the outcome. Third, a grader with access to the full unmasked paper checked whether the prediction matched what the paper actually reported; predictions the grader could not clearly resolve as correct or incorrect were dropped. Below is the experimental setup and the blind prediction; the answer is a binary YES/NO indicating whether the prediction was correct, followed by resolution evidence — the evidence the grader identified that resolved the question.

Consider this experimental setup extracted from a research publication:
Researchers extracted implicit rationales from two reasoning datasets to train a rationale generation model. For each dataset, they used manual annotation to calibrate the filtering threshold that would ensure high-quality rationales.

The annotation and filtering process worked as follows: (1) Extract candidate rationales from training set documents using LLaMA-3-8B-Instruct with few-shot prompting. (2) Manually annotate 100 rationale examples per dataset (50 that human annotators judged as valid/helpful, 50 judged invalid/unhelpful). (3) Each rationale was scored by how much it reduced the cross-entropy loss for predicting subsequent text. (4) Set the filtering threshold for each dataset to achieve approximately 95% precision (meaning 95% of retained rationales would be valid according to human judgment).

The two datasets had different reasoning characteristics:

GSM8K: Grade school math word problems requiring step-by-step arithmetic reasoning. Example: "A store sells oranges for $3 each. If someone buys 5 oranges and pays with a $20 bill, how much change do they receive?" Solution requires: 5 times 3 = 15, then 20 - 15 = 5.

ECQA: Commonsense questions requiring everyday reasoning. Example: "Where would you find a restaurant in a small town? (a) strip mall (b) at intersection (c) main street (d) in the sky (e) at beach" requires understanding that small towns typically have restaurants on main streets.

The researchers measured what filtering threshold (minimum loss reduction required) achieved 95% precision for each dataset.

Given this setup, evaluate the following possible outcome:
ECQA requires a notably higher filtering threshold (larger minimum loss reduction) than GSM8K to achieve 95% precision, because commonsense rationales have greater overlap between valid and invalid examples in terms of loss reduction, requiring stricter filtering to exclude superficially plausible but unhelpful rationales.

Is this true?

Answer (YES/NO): NO